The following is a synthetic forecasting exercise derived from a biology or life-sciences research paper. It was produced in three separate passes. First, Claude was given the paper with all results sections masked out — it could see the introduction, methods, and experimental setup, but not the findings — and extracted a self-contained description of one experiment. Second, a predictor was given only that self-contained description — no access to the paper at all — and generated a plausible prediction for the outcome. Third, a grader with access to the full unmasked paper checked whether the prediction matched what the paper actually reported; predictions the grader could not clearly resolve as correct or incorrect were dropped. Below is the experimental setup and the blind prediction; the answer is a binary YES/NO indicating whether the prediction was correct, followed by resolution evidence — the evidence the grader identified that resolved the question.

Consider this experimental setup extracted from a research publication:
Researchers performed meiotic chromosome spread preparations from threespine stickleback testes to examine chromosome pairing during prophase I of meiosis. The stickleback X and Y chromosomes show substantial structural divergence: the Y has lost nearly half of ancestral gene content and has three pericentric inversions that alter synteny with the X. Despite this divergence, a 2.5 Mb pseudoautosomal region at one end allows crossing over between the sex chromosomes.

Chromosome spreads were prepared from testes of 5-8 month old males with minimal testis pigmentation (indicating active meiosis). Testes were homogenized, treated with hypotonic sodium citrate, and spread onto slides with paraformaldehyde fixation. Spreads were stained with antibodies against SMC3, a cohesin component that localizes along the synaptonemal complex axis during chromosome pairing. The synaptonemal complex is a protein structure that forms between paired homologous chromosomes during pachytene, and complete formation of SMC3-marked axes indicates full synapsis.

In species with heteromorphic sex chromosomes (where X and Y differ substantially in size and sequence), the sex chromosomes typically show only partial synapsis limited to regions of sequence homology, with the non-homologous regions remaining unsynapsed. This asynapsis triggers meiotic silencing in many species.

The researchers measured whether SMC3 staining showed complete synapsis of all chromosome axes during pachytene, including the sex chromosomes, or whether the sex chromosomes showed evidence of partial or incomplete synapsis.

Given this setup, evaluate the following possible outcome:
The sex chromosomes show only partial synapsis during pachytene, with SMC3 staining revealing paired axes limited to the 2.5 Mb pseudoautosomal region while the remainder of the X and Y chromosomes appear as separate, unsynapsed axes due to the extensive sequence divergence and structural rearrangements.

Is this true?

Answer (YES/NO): NO